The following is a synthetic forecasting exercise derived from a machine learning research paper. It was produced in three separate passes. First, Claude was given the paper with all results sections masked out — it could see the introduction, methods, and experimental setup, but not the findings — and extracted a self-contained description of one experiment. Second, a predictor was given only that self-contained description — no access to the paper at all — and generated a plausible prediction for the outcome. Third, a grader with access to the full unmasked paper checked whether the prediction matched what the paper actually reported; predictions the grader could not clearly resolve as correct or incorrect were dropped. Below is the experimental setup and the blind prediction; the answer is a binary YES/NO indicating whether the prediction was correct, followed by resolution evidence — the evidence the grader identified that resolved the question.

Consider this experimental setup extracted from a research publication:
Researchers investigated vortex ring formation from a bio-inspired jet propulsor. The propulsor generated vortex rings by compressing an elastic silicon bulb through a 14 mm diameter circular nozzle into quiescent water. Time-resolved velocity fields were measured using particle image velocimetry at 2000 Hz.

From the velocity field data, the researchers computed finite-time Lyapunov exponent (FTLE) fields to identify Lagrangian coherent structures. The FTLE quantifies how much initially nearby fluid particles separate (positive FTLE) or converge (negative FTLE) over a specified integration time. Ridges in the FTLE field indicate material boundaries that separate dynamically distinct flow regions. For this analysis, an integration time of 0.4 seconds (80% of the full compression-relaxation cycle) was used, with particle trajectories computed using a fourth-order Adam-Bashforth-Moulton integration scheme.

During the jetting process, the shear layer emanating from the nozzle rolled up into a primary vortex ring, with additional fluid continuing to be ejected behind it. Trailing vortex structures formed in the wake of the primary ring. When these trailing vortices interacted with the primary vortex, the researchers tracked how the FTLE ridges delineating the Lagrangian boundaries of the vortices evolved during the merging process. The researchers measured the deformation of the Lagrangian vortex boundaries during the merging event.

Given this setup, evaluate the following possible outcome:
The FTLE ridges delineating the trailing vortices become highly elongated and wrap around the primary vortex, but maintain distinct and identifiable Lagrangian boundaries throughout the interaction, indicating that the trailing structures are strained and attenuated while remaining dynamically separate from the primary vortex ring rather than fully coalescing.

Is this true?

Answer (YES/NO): NO